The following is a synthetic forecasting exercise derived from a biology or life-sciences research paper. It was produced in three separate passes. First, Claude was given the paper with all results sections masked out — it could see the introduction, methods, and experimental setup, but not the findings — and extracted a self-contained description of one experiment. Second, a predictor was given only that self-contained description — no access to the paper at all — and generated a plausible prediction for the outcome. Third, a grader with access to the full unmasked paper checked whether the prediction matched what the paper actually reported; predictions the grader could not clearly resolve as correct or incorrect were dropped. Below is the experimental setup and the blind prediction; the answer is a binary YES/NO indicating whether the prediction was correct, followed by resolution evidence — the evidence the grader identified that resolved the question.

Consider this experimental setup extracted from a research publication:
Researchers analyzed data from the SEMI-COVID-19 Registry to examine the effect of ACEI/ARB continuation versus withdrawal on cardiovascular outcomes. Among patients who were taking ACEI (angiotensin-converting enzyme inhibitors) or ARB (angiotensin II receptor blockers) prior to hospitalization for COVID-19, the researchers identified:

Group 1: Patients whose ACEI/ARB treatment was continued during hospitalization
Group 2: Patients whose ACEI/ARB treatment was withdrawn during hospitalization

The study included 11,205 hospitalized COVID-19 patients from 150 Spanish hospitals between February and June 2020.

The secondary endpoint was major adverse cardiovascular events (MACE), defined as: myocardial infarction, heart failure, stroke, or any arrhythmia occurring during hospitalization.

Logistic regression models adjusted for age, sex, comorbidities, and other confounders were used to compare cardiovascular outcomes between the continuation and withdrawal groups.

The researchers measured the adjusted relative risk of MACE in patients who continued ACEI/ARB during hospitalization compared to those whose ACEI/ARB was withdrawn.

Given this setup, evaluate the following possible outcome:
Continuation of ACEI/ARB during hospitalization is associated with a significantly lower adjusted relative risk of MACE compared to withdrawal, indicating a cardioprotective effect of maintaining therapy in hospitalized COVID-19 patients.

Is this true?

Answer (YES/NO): NO